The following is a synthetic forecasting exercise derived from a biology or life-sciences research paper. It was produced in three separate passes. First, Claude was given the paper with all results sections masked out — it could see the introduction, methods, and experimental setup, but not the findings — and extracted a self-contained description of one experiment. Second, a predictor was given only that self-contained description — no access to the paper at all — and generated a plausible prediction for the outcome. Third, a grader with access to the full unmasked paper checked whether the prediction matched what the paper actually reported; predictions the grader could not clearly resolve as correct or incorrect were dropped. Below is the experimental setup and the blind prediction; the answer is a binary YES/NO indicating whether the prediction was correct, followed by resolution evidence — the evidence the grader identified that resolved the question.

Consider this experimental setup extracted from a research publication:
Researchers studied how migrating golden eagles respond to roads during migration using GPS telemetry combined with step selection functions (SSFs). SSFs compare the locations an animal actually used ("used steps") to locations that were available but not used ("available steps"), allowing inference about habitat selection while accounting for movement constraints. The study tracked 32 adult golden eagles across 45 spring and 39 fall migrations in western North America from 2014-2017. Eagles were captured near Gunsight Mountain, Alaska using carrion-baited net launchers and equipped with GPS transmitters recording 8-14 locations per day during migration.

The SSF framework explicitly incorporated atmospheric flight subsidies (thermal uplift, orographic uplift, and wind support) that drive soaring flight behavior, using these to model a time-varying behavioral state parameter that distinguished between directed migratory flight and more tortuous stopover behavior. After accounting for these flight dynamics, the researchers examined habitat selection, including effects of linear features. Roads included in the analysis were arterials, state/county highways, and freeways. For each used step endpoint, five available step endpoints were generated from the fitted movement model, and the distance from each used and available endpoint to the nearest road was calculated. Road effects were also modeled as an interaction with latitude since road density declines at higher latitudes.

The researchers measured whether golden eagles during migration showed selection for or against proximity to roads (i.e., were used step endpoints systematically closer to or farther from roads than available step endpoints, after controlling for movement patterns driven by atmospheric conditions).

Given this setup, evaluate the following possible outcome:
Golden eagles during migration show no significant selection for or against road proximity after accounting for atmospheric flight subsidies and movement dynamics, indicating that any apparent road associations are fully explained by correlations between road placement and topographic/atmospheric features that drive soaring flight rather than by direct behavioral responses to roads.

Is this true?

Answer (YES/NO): NO